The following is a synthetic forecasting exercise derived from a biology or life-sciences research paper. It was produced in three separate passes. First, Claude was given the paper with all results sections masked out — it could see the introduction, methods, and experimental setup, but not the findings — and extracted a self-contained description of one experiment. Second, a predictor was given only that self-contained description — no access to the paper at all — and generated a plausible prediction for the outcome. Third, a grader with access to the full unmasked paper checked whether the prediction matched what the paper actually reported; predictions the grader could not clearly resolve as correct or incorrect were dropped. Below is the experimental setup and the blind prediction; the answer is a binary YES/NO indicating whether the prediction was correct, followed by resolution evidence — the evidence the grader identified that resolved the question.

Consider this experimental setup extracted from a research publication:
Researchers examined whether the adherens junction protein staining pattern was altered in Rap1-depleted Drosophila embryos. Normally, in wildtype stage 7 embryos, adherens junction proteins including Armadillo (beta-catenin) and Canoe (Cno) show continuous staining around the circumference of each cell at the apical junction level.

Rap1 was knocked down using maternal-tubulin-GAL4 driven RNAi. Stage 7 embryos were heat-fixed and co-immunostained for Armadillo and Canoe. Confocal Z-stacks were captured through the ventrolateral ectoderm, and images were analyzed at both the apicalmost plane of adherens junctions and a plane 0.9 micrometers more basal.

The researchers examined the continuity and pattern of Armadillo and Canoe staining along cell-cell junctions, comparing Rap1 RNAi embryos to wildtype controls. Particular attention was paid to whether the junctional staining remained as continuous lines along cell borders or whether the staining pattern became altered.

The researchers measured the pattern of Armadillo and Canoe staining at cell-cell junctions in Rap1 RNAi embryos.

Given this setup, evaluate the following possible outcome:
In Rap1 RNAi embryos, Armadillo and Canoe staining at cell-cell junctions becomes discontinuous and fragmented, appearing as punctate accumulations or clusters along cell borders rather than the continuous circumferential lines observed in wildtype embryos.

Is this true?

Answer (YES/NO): YES